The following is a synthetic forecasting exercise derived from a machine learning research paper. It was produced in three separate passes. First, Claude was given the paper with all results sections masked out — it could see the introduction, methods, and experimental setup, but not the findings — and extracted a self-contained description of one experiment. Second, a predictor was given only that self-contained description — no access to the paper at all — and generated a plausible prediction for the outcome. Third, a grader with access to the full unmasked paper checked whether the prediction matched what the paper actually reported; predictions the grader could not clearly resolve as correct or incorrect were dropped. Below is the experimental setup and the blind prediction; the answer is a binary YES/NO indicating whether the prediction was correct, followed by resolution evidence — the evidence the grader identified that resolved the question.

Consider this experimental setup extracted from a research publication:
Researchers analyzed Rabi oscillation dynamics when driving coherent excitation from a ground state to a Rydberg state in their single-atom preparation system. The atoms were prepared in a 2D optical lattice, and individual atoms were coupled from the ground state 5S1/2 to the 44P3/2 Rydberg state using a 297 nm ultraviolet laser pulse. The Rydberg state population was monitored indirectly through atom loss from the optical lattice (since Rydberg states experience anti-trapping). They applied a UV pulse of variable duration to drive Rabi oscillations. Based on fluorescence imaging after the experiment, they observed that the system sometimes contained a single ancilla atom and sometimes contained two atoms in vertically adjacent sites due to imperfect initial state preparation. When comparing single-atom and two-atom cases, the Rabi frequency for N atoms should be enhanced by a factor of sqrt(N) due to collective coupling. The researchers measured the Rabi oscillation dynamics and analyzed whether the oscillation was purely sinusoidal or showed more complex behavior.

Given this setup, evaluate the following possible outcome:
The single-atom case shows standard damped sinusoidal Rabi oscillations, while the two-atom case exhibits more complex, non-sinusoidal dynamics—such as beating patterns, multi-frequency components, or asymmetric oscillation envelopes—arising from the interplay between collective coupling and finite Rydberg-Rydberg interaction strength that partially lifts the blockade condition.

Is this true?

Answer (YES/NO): NO